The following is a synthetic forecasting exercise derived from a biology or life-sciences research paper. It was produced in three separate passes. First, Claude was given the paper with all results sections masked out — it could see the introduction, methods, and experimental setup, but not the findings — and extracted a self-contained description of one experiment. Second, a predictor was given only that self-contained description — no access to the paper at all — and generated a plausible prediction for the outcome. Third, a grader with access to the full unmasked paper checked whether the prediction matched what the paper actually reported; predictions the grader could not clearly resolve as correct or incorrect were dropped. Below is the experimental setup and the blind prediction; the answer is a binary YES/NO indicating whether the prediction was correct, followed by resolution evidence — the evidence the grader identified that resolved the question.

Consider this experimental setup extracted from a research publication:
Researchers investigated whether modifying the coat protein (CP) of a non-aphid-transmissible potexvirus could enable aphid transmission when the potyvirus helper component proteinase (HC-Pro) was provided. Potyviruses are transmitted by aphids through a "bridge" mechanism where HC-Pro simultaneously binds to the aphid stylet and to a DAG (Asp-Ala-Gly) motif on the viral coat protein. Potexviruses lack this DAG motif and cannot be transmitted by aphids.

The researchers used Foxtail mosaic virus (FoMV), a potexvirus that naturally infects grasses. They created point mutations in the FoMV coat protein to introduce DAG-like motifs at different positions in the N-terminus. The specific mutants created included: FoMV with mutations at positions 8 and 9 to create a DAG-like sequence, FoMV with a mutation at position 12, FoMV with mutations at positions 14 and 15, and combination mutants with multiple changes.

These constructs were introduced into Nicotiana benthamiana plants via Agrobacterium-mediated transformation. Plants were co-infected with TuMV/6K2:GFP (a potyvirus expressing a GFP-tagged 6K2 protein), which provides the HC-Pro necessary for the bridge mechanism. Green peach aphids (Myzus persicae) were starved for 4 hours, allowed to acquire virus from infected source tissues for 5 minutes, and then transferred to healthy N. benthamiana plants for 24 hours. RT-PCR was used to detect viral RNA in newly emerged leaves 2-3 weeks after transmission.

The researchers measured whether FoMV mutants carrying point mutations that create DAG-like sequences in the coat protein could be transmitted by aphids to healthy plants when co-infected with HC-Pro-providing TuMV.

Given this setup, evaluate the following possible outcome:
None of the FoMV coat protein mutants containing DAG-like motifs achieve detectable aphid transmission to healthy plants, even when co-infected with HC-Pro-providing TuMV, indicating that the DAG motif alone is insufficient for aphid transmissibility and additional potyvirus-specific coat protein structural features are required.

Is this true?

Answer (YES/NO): YES